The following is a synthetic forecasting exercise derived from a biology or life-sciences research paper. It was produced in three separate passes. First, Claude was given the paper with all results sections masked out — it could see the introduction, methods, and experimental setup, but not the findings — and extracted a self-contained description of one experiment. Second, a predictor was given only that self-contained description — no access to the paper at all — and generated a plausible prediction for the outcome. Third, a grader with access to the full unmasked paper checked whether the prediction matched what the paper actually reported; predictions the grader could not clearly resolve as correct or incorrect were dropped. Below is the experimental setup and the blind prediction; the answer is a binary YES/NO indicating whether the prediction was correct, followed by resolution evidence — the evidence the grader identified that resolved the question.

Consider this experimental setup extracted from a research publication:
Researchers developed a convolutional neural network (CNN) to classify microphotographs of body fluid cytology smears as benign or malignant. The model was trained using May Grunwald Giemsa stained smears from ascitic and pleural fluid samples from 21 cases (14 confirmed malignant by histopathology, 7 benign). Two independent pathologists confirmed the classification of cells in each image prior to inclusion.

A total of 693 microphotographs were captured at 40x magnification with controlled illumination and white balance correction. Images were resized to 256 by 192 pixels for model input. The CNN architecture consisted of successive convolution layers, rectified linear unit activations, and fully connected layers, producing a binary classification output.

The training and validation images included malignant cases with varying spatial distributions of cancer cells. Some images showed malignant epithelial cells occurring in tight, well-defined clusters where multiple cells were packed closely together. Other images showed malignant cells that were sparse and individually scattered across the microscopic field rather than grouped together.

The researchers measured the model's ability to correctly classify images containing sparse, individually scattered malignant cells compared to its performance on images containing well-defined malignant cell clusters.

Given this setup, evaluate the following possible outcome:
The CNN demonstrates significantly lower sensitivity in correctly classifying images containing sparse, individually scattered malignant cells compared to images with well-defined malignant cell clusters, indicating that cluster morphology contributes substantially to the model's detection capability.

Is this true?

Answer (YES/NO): YES